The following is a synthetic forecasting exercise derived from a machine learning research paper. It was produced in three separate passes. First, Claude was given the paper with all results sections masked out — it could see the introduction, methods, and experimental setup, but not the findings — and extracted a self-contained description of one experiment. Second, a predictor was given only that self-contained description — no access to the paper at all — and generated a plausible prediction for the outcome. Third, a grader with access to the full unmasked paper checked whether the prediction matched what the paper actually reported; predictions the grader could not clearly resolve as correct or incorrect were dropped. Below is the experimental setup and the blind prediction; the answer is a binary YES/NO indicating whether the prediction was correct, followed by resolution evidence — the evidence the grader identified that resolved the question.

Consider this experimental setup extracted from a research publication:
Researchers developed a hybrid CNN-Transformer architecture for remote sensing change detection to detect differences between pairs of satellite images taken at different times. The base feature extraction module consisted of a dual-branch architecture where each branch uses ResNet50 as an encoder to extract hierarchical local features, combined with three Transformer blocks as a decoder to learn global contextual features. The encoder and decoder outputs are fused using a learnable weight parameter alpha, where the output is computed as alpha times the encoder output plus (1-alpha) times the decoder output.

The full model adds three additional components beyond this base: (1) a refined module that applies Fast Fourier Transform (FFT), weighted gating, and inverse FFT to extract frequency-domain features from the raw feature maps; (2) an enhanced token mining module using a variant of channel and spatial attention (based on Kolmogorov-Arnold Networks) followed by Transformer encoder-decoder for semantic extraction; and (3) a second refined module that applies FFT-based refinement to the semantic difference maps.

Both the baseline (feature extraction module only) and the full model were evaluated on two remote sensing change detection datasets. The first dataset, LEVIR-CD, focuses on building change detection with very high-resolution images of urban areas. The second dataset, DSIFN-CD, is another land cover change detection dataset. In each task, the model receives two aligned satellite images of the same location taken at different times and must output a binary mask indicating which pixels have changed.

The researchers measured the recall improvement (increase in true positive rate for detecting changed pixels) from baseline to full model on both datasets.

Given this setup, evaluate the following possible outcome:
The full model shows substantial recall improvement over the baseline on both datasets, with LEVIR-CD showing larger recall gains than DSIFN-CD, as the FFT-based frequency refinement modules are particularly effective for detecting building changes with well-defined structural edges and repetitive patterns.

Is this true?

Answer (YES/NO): NO